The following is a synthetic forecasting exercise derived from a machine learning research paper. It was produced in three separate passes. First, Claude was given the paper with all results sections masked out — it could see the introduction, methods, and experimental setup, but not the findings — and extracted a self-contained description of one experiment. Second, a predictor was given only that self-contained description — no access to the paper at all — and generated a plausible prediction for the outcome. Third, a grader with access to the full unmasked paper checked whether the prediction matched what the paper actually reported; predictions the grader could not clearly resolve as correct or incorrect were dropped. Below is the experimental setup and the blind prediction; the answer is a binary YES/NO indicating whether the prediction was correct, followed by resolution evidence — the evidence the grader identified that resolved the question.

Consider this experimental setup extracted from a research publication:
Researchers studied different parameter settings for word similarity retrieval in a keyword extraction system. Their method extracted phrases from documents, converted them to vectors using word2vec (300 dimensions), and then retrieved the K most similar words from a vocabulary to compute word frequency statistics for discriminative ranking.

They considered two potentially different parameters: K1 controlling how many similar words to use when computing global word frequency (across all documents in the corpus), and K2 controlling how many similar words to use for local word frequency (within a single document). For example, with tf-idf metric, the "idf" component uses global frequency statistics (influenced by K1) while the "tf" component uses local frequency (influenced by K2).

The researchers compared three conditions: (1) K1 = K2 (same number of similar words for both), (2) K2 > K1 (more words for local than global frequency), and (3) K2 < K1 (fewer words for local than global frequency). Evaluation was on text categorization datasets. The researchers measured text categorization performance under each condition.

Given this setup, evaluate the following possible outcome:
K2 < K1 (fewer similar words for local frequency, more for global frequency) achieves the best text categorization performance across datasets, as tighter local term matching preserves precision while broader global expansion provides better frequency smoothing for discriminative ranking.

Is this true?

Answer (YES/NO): NO